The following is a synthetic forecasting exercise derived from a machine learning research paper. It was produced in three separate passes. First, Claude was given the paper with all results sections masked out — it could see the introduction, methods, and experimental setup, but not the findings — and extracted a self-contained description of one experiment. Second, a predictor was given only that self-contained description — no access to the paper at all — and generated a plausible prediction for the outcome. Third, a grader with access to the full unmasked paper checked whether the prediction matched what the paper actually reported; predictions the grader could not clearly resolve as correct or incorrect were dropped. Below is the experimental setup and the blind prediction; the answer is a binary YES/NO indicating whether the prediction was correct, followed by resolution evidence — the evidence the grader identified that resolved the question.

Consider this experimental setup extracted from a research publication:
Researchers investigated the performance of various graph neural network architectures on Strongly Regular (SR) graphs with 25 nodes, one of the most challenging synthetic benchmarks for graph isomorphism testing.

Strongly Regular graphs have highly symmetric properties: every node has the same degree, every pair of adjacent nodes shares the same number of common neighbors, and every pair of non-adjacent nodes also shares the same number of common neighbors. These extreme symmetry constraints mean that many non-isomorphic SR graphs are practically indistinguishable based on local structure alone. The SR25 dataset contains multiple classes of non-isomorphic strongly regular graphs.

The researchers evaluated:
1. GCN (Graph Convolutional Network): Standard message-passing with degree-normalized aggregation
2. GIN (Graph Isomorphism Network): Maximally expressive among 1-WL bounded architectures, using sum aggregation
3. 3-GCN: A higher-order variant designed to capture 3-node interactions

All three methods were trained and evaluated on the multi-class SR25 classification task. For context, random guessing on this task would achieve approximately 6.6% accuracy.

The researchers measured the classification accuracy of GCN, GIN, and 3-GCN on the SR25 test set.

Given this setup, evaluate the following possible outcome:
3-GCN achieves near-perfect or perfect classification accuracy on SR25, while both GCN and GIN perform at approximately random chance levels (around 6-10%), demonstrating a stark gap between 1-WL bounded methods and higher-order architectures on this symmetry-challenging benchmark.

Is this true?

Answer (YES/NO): NO